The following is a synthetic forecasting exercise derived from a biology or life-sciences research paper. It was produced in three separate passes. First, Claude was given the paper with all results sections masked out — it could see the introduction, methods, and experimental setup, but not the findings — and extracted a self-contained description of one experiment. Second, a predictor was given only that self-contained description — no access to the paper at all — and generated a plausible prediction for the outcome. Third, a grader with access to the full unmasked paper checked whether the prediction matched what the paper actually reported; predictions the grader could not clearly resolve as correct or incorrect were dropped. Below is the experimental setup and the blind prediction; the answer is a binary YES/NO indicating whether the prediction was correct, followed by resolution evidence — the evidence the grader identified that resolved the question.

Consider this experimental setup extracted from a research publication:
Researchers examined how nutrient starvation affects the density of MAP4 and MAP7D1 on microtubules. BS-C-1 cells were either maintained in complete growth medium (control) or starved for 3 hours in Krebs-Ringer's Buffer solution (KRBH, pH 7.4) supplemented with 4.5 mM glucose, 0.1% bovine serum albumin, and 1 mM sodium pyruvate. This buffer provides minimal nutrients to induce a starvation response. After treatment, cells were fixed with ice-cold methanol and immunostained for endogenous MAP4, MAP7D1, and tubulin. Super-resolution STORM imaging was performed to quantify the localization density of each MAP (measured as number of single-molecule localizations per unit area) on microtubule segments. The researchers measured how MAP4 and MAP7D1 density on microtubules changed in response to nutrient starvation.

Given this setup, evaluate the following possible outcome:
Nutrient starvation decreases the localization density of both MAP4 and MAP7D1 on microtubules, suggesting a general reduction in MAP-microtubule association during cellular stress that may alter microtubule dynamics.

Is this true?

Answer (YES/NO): NO